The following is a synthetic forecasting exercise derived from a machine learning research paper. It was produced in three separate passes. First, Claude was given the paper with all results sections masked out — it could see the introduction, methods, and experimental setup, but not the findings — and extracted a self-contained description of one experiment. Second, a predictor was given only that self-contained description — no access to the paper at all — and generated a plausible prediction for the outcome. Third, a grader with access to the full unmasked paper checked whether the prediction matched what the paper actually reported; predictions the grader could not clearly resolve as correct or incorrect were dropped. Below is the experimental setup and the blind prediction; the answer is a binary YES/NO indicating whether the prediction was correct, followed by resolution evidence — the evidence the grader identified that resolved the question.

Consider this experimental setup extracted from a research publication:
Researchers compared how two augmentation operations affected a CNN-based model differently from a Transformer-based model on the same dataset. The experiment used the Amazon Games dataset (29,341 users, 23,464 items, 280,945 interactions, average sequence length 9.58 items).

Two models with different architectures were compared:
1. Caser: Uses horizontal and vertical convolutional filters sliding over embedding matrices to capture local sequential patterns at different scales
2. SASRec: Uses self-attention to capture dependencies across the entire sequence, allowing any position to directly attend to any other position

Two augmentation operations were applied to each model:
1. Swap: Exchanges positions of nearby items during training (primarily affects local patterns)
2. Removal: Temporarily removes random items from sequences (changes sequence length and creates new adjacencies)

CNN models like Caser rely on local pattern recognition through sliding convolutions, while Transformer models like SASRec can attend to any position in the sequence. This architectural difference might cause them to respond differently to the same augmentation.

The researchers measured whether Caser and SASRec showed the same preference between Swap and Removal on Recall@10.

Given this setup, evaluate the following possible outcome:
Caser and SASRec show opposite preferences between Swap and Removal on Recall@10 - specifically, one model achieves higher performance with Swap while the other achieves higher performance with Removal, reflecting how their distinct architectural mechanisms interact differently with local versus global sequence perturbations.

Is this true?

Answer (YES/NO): YES